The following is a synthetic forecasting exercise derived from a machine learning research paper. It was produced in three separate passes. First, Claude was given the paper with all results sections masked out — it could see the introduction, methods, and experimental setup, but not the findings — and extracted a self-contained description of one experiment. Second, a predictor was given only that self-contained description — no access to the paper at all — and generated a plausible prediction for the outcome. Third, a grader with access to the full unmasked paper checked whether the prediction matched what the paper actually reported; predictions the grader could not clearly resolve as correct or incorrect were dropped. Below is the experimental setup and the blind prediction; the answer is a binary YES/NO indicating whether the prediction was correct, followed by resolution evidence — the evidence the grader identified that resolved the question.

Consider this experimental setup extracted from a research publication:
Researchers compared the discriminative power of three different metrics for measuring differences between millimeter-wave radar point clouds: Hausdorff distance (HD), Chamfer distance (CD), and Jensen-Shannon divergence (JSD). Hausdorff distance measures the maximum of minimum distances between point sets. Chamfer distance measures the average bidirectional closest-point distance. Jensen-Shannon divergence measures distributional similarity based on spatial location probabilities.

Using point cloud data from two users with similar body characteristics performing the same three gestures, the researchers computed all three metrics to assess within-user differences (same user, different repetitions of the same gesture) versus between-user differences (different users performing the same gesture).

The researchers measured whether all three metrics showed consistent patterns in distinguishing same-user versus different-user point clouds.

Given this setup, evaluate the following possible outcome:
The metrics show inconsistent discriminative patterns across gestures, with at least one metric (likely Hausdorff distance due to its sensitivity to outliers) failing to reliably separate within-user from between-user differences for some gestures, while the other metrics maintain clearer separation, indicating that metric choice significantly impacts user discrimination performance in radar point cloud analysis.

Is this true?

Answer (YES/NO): NO